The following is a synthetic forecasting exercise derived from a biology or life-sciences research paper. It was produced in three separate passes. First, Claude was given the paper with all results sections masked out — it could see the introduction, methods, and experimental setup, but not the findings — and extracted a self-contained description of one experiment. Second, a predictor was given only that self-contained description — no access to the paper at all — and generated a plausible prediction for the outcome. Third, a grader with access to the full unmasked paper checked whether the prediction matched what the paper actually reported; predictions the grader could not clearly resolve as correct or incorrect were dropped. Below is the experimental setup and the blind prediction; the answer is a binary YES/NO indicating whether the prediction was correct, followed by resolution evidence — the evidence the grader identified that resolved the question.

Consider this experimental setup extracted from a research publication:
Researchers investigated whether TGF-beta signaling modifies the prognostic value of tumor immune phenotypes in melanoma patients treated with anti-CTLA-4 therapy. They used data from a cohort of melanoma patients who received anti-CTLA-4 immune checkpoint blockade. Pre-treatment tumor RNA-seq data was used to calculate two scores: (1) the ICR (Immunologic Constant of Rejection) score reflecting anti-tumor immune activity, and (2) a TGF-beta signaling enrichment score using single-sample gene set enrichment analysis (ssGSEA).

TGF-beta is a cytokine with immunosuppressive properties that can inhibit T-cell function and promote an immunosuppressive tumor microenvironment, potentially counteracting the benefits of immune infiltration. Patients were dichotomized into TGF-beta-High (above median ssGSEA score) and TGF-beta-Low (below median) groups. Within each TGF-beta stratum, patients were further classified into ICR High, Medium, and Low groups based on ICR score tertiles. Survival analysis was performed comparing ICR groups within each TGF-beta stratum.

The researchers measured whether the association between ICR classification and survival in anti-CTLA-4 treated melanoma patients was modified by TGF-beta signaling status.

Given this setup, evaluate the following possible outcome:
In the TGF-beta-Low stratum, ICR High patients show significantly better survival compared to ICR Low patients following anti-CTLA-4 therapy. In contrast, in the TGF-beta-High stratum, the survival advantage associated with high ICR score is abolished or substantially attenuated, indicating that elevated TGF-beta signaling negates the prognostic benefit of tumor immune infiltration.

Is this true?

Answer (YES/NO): YES